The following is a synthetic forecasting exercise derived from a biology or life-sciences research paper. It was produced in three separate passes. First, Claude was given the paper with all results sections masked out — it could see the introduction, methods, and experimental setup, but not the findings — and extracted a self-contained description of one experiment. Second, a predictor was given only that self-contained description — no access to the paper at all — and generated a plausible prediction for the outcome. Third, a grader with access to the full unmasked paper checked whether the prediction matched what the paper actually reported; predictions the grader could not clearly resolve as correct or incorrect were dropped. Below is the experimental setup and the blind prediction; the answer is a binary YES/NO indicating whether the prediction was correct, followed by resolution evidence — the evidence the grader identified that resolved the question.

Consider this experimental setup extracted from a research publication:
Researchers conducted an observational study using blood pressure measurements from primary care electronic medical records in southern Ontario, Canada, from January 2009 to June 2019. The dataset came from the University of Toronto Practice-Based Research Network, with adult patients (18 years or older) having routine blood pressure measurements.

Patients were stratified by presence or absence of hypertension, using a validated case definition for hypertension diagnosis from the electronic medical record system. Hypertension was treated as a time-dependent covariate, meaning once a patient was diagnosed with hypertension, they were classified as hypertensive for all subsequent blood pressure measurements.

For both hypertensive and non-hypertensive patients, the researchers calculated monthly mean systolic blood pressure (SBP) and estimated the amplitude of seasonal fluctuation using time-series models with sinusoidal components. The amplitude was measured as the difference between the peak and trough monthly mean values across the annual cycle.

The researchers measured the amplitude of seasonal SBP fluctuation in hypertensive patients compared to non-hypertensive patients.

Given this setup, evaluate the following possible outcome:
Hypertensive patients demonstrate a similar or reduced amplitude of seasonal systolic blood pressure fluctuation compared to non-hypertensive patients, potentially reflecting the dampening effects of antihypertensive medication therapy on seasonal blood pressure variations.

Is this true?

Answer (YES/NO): NO